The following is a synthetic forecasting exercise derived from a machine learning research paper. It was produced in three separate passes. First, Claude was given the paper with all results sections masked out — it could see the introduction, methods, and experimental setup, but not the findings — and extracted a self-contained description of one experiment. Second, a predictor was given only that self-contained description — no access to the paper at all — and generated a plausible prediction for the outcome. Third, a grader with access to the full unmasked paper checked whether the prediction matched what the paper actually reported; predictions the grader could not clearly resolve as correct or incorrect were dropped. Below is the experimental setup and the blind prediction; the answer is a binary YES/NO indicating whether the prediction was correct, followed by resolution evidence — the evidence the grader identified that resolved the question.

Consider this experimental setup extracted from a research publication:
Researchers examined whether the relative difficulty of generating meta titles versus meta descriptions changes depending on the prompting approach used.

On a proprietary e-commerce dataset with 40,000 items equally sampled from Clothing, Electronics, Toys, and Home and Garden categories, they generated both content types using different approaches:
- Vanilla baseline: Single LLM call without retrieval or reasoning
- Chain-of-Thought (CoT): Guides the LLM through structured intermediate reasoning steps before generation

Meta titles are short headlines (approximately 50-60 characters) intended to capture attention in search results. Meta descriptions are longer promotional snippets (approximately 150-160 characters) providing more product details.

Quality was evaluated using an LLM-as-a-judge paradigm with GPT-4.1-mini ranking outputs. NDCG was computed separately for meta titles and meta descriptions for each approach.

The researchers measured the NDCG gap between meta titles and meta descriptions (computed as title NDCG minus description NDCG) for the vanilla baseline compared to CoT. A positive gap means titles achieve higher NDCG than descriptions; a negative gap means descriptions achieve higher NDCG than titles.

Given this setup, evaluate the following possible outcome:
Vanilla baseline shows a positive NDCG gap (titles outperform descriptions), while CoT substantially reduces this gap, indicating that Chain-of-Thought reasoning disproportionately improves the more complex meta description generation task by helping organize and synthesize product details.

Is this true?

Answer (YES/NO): YES